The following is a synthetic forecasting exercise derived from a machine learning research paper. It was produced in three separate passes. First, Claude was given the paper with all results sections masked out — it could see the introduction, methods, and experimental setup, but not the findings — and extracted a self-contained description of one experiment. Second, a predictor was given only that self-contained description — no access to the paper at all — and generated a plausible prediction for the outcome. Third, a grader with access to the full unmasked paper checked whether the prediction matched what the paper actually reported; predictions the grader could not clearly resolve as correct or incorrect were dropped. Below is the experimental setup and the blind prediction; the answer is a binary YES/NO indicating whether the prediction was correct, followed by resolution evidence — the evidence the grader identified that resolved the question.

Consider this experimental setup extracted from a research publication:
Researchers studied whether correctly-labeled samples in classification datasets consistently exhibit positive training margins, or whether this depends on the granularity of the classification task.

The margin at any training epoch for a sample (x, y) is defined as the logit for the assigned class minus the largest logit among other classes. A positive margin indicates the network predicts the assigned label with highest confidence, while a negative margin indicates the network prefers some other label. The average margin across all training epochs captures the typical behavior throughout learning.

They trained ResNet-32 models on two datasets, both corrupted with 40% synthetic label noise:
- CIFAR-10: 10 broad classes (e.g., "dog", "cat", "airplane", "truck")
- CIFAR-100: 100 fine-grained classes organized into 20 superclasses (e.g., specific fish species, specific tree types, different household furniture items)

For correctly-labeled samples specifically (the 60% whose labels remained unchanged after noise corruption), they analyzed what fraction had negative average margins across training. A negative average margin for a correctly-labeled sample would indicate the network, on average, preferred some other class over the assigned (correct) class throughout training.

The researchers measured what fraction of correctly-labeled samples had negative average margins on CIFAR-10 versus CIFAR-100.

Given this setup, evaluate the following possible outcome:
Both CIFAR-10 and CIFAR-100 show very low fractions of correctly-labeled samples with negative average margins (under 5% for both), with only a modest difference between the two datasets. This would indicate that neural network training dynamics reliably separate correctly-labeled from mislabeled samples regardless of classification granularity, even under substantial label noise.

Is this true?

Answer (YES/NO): NO